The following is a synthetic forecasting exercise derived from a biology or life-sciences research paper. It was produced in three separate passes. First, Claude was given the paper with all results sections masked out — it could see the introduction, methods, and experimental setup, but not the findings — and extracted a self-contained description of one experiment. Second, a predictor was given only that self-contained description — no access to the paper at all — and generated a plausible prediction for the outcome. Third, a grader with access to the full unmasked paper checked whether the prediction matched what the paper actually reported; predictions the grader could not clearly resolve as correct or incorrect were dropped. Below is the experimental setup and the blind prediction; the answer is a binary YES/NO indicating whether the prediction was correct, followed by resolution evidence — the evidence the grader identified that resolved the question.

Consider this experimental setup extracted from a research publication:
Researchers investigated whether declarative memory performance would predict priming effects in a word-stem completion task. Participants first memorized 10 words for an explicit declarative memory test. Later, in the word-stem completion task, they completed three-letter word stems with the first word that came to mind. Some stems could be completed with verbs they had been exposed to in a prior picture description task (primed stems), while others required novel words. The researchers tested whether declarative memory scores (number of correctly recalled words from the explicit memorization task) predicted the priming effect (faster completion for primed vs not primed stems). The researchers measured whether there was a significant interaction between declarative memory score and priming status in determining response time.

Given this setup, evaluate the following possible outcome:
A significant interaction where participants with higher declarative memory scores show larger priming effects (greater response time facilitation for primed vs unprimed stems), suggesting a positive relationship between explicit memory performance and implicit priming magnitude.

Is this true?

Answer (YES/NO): NO